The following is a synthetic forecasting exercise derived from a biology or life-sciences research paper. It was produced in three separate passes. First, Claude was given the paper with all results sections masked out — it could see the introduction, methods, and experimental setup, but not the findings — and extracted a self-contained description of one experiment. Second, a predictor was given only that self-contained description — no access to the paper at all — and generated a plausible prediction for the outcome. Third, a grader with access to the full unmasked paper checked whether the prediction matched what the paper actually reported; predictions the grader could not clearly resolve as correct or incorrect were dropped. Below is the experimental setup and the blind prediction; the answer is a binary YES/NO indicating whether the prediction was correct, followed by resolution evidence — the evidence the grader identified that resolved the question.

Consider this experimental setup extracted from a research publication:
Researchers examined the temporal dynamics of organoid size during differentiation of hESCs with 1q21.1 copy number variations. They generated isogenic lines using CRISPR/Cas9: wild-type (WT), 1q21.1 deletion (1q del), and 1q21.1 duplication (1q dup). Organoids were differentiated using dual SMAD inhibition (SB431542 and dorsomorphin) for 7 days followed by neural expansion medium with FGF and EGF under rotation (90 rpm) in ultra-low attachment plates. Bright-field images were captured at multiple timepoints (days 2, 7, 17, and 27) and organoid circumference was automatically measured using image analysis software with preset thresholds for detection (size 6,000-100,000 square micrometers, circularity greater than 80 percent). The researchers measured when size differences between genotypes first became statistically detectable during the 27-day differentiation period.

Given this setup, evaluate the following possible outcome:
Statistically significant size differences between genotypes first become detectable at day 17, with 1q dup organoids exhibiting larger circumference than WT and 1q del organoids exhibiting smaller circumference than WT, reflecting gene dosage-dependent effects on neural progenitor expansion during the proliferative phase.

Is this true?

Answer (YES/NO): NO